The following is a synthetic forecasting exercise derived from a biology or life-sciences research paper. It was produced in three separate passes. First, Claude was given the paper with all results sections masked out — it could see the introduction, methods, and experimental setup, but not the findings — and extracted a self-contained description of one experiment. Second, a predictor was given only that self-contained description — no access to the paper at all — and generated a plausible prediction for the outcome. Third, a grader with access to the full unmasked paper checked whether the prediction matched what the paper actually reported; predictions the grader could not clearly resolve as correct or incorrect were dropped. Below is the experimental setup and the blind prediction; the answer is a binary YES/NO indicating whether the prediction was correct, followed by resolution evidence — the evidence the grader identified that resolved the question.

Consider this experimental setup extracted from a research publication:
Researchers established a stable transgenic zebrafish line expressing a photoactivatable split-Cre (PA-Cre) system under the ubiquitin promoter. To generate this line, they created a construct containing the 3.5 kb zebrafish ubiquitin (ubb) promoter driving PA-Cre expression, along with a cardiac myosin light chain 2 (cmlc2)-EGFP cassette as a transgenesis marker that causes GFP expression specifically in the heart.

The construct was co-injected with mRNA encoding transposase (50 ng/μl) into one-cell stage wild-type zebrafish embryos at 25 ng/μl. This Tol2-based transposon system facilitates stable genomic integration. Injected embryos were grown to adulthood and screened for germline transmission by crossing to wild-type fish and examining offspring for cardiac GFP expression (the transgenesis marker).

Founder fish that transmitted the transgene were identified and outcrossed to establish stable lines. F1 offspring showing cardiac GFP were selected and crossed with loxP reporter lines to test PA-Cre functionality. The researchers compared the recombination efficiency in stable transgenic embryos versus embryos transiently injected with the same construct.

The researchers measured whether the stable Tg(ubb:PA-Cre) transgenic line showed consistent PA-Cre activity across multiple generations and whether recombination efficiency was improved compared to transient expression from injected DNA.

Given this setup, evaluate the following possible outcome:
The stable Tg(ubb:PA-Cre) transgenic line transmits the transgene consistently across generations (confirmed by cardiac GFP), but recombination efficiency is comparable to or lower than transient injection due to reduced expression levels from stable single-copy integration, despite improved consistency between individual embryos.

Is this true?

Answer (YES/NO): NO